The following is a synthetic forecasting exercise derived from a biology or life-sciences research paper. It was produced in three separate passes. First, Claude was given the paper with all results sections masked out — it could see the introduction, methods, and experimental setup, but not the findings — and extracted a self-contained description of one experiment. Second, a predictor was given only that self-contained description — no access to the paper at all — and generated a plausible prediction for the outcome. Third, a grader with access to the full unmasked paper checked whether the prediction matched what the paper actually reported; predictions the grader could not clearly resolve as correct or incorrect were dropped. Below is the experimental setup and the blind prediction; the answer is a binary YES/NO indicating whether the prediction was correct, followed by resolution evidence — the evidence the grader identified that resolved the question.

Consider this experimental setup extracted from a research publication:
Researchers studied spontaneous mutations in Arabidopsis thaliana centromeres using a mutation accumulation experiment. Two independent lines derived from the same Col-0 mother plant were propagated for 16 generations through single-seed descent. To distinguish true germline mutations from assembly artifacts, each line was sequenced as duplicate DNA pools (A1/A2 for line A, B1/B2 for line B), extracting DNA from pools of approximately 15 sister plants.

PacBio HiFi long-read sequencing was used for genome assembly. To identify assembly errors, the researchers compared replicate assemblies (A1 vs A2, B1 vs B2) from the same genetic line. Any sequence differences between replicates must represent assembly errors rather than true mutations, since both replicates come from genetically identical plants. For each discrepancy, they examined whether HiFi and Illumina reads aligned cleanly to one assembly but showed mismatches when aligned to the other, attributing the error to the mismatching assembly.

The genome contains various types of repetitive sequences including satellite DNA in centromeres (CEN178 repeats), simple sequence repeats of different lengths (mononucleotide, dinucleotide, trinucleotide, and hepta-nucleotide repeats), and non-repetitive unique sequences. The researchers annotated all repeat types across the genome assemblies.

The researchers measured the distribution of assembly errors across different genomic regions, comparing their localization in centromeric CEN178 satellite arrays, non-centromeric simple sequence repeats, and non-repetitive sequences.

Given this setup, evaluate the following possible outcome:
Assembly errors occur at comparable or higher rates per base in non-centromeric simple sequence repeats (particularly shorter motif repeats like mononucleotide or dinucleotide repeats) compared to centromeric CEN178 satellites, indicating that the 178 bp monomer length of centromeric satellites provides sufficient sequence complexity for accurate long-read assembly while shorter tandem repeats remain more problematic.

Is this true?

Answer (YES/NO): YES